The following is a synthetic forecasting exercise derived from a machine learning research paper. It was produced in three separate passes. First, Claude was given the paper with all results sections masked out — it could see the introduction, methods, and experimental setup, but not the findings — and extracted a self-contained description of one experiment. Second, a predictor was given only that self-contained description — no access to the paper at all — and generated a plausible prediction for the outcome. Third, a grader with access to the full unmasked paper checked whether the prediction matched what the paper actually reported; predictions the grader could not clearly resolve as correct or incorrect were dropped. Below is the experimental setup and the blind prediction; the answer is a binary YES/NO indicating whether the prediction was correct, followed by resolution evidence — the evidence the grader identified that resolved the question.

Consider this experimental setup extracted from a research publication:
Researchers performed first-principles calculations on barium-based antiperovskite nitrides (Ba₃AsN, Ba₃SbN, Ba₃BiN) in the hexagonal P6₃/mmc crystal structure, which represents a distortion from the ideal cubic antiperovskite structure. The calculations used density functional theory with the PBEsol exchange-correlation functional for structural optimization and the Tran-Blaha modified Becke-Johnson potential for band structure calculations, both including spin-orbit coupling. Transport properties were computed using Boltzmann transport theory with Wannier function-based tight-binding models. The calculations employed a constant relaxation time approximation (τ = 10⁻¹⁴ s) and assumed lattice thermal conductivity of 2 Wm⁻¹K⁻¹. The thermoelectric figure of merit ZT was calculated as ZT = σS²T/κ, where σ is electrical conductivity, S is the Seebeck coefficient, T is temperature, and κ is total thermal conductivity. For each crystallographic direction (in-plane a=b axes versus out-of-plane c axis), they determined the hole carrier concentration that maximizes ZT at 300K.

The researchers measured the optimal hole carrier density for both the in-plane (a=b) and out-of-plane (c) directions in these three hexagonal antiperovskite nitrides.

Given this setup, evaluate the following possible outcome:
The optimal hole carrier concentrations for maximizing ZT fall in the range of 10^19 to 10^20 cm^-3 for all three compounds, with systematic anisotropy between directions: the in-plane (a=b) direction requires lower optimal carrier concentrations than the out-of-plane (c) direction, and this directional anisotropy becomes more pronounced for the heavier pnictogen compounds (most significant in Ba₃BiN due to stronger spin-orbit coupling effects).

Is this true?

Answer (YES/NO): NO